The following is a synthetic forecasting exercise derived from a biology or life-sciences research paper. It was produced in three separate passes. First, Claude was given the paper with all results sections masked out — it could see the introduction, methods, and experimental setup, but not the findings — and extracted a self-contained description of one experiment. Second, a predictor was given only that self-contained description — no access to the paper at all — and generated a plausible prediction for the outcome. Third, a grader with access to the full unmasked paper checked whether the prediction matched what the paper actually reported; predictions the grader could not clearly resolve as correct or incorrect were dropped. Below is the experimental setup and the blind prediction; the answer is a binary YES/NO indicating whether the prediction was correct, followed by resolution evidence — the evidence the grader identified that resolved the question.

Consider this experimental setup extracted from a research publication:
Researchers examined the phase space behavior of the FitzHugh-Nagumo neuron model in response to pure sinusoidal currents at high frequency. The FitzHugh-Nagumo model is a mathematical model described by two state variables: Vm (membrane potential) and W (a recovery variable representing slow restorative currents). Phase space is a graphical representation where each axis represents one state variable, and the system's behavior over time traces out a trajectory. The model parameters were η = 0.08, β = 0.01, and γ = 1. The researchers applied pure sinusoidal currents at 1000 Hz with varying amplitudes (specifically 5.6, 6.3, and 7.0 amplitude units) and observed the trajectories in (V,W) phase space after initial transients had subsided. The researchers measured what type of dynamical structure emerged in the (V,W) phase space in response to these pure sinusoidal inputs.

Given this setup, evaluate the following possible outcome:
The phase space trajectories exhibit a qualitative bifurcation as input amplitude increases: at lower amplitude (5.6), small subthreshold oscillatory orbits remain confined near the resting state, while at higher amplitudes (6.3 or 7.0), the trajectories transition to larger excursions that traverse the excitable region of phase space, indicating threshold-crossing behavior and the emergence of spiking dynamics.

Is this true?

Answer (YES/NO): NO